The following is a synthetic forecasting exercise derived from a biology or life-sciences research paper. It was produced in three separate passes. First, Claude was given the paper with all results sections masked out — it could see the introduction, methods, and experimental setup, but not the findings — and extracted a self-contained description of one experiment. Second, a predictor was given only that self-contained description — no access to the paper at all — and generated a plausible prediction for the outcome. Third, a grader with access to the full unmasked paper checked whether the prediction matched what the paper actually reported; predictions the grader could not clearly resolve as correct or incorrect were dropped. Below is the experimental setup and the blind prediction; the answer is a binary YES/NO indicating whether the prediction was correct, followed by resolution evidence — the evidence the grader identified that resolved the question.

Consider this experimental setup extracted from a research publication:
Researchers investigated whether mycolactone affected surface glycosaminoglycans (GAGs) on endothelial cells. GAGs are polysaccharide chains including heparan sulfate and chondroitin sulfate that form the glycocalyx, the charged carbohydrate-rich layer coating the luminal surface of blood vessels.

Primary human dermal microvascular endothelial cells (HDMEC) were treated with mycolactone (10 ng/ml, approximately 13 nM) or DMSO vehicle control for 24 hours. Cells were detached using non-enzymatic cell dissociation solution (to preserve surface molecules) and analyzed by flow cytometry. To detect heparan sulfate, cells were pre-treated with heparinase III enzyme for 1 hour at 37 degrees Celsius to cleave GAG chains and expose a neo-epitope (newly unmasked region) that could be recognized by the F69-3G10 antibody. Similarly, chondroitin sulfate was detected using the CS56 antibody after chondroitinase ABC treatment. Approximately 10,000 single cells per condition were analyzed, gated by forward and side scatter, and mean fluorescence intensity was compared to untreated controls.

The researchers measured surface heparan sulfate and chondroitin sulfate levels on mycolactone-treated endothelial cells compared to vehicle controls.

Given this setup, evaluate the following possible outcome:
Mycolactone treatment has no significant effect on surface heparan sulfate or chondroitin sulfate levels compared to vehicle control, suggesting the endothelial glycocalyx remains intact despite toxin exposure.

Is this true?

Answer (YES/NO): NO